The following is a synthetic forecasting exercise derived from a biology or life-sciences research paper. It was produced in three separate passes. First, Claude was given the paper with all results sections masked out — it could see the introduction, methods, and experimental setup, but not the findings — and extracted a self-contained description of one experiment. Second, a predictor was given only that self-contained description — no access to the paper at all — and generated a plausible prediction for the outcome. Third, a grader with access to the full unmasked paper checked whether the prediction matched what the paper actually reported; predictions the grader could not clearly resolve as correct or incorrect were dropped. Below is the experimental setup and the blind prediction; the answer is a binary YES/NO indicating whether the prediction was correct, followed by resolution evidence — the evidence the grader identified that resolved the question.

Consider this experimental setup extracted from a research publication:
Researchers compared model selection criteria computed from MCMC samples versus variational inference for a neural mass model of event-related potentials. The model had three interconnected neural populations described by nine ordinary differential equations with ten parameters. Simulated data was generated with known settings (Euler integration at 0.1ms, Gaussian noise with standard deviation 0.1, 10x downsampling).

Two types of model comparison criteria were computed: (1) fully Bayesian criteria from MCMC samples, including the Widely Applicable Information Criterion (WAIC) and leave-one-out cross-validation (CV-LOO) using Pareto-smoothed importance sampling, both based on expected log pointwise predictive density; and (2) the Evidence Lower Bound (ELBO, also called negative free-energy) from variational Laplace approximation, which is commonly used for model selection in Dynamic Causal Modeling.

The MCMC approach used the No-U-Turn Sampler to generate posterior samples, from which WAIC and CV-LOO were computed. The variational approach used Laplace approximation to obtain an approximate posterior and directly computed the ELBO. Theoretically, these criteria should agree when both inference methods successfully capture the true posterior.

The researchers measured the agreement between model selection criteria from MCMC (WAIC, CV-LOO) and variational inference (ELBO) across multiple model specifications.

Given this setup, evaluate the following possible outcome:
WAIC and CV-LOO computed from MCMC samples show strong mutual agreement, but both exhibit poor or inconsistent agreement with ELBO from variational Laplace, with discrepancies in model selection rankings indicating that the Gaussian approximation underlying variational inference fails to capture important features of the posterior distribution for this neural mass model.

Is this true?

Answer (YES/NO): NO